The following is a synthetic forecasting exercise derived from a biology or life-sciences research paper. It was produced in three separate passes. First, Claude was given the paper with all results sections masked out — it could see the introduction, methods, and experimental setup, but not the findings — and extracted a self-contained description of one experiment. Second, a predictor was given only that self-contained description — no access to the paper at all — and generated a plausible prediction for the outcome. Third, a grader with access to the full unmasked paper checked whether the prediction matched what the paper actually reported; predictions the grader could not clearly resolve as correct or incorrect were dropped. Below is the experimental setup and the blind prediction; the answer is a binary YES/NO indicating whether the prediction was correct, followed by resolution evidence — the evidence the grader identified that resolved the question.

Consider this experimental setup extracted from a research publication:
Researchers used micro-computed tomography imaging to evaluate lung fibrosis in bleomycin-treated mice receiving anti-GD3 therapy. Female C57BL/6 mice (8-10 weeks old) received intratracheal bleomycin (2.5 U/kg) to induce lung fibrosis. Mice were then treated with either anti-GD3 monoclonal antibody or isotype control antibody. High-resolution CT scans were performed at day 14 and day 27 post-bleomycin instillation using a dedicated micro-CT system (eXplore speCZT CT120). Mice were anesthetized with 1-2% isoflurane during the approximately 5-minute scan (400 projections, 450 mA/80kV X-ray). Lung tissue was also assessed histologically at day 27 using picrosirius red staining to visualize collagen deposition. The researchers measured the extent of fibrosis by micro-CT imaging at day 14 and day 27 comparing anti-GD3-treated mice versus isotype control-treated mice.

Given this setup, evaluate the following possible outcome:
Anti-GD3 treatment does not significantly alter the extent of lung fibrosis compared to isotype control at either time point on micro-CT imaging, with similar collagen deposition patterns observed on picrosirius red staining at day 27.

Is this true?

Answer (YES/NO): NO